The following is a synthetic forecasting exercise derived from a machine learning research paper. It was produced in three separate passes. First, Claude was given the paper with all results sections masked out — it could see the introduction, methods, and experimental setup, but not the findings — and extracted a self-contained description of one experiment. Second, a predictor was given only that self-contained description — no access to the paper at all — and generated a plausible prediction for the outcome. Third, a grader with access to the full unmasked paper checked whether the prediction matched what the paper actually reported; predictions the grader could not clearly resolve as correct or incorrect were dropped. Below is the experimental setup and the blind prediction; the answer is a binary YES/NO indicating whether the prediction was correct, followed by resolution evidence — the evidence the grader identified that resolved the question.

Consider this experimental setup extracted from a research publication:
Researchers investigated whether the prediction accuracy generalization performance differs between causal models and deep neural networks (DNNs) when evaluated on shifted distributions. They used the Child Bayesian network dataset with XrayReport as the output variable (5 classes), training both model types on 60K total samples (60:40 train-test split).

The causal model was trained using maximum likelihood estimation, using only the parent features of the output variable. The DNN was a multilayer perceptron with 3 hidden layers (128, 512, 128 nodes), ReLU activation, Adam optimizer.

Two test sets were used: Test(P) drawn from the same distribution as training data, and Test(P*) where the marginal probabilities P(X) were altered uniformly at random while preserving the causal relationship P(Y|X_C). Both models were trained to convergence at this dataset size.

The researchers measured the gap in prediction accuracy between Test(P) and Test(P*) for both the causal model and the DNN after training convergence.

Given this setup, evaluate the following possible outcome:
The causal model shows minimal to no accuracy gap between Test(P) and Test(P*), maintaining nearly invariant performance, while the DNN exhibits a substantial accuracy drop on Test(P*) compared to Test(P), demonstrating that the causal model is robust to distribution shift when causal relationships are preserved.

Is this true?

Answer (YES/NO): NO